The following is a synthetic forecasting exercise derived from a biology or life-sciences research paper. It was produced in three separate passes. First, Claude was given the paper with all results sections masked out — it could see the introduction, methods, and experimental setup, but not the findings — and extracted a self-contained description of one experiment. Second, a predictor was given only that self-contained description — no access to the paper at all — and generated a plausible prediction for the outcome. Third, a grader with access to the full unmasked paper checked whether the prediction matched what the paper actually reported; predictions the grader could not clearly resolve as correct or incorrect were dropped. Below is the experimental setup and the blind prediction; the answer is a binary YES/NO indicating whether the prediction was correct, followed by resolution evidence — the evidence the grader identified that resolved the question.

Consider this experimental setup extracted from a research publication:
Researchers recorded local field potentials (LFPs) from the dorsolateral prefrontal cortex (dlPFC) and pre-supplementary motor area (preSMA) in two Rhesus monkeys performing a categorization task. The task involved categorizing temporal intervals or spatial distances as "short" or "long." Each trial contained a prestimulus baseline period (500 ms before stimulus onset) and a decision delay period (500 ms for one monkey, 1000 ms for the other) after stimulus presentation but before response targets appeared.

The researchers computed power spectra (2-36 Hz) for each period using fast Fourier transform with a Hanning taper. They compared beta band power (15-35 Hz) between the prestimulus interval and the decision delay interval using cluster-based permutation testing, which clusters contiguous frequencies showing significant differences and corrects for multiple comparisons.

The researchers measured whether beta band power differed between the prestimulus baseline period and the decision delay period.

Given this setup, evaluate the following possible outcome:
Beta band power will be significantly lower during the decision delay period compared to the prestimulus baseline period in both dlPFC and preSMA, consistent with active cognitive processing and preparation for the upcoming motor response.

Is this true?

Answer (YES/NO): NO